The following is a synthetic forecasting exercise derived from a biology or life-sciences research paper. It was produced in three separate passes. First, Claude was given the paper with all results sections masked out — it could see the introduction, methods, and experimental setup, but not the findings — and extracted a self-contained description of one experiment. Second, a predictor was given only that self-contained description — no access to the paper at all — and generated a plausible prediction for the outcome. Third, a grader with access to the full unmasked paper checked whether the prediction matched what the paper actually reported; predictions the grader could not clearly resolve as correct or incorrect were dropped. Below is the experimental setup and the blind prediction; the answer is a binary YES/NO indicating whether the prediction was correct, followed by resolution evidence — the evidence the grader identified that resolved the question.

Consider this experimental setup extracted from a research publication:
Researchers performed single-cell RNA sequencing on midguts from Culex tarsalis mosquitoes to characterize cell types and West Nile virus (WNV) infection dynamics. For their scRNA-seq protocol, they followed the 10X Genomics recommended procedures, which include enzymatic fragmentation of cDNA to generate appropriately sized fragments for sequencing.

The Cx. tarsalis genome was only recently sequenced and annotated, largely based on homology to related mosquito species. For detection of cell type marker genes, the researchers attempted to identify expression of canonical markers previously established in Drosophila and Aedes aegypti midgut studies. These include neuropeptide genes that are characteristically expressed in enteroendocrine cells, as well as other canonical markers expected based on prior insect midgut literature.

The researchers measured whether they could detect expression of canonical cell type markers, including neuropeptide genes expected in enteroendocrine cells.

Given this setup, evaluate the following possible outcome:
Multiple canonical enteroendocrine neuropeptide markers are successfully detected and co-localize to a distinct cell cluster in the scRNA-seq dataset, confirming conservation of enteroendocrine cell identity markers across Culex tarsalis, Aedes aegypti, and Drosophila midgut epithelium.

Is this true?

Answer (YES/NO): NO